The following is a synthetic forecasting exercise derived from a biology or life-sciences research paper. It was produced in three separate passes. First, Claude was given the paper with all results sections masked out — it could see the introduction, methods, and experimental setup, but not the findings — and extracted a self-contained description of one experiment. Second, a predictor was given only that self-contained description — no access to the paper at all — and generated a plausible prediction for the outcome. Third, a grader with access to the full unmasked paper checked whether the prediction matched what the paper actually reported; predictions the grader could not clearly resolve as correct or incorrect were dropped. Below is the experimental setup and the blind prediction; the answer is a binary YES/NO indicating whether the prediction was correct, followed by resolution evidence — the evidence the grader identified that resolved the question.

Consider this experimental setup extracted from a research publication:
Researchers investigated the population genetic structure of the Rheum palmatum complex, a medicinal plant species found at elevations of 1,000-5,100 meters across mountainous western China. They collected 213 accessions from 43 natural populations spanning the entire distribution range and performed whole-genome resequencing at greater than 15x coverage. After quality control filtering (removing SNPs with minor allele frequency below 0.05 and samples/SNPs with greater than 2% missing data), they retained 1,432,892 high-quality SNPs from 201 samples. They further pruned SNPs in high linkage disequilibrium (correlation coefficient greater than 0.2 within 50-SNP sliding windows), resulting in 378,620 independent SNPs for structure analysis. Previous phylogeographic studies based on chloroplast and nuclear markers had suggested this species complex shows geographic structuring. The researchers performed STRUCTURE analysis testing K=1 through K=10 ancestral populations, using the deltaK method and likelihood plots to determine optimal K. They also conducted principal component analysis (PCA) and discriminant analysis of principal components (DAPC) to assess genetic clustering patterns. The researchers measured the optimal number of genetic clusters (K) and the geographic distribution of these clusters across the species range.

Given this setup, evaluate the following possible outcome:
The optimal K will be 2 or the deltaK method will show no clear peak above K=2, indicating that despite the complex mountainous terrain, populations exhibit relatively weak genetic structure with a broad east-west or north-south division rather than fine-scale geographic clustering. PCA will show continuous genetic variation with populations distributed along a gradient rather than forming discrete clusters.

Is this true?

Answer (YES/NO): NO